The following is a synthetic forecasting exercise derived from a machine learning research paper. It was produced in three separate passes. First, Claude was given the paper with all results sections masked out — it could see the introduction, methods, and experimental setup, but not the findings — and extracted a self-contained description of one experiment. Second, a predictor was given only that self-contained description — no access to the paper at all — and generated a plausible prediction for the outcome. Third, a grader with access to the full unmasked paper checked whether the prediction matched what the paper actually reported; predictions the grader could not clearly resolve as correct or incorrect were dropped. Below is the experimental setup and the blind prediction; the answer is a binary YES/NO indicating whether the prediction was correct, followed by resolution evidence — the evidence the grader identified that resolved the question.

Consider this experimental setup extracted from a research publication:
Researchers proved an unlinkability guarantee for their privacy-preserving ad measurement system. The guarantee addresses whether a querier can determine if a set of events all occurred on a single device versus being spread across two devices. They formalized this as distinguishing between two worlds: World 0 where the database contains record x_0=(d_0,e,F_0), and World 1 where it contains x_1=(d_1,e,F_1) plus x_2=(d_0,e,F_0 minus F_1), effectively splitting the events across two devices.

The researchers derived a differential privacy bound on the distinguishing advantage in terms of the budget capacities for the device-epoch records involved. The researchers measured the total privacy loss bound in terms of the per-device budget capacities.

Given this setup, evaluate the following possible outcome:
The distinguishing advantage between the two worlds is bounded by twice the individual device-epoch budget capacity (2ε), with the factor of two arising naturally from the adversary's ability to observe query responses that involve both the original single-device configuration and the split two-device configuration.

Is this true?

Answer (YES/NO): NO